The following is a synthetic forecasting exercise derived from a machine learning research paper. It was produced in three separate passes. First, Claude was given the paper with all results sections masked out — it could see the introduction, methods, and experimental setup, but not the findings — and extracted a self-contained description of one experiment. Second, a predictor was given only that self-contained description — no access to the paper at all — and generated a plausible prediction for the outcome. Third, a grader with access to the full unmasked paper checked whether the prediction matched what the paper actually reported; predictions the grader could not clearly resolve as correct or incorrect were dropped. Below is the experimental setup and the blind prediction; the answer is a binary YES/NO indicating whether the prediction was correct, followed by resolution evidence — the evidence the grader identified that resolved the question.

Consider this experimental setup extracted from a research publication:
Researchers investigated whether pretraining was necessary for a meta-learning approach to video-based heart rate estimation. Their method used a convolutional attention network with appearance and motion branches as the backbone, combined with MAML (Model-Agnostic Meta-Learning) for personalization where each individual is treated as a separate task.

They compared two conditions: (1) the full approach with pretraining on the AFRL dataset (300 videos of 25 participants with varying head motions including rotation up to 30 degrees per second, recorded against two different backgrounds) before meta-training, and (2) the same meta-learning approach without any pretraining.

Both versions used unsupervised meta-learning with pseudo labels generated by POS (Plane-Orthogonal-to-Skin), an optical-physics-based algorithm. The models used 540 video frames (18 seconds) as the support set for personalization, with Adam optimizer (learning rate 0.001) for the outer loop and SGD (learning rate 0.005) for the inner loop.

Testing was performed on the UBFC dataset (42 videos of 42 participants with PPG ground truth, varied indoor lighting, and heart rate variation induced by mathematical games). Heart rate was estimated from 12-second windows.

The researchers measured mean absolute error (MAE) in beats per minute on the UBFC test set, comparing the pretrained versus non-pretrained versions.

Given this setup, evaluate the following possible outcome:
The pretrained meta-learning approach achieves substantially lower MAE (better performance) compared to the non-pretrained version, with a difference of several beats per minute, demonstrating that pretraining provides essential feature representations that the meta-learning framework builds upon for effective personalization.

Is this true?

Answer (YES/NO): NO